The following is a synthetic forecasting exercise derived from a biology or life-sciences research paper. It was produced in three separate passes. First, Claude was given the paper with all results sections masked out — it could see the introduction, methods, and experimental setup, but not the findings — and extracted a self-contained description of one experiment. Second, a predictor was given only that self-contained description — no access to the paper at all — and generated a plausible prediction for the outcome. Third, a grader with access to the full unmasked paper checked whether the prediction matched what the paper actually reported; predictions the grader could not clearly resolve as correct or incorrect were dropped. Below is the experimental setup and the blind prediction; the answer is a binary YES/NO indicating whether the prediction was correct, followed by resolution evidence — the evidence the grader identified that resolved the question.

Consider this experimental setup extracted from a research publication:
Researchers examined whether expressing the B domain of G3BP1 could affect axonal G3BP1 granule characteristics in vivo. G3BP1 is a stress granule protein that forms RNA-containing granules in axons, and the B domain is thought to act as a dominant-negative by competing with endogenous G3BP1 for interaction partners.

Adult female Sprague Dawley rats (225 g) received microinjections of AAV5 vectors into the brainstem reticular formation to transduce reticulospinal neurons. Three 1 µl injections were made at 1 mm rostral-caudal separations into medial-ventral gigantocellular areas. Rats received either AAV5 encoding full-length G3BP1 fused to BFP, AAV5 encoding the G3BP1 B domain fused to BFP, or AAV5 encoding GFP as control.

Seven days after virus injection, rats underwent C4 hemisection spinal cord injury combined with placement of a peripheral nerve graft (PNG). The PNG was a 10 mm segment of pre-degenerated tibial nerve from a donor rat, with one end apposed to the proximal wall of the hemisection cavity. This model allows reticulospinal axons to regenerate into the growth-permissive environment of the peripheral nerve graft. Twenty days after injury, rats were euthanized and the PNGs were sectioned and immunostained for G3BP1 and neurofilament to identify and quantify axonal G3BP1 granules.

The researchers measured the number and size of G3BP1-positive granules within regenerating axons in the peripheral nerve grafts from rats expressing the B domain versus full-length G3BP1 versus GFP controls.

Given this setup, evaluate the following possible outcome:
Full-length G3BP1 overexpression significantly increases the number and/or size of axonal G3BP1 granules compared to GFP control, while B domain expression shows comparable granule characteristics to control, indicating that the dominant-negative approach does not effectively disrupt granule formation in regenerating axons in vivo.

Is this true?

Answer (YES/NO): NO